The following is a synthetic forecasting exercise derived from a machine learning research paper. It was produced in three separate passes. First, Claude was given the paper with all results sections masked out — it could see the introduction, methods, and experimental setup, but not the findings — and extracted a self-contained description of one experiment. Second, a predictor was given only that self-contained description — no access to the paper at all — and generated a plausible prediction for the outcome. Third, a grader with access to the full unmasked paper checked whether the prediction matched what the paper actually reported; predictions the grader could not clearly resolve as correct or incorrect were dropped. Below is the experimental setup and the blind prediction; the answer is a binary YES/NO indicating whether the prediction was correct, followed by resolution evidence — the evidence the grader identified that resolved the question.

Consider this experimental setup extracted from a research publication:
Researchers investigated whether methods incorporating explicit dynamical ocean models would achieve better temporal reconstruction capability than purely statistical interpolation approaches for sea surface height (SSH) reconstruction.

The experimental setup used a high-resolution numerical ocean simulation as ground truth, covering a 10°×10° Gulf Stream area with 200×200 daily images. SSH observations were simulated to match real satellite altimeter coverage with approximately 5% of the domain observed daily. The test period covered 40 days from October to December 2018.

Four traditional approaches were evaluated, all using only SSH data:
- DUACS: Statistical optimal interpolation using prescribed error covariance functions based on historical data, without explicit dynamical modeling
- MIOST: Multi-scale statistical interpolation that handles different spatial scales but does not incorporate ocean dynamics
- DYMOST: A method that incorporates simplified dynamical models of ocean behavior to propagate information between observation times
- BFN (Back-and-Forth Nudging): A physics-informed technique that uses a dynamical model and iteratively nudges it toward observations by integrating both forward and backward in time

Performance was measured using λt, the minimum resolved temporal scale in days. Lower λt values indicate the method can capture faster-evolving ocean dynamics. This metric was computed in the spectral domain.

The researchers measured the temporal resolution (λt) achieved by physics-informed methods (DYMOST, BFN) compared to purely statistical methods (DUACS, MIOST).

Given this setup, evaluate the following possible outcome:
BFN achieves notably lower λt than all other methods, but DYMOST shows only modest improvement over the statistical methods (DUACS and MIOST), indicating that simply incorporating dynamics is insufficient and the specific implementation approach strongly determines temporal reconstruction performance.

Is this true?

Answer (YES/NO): NO